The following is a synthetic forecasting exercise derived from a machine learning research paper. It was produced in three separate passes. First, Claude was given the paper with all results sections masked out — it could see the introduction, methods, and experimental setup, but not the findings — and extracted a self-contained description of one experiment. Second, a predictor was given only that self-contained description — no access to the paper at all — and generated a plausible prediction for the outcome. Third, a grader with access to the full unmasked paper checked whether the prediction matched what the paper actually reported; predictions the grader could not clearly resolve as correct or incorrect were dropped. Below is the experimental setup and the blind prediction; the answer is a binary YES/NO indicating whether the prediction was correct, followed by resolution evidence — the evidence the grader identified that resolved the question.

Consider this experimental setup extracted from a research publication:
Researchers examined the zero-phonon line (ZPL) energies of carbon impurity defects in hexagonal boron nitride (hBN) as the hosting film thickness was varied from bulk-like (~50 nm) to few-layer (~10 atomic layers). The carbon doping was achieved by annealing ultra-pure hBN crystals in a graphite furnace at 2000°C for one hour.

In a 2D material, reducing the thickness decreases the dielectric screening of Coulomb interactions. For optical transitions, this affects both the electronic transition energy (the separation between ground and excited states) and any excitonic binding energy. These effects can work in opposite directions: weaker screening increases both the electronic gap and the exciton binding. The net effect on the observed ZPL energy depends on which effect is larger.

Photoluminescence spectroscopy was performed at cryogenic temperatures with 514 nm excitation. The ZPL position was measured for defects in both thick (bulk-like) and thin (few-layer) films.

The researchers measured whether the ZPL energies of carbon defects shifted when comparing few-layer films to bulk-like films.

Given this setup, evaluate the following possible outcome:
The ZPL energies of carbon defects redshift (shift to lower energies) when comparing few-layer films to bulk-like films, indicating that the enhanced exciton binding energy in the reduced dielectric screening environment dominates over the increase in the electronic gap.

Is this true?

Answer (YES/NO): NO